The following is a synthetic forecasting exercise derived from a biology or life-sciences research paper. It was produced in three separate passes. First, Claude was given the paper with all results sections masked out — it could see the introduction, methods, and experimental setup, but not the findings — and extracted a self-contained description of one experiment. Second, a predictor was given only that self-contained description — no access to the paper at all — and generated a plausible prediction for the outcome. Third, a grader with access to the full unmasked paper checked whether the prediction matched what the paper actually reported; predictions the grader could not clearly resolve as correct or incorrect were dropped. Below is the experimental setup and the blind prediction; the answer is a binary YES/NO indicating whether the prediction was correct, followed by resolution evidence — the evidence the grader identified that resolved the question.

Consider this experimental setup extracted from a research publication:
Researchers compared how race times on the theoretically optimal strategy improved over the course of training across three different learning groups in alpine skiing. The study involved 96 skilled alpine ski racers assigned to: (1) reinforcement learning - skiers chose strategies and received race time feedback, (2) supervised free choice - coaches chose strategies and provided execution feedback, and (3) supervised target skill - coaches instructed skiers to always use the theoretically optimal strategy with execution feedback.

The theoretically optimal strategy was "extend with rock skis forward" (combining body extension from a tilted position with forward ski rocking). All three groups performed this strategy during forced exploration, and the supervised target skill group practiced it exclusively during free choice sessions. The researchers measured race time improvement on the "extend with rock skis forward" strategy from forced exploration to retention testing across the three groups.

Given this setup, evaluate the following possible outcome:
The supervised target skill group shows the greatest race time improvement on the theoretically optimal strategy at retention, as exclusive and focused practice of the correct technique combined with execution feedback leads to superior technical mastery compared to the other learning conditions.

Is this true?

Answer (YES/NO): NO